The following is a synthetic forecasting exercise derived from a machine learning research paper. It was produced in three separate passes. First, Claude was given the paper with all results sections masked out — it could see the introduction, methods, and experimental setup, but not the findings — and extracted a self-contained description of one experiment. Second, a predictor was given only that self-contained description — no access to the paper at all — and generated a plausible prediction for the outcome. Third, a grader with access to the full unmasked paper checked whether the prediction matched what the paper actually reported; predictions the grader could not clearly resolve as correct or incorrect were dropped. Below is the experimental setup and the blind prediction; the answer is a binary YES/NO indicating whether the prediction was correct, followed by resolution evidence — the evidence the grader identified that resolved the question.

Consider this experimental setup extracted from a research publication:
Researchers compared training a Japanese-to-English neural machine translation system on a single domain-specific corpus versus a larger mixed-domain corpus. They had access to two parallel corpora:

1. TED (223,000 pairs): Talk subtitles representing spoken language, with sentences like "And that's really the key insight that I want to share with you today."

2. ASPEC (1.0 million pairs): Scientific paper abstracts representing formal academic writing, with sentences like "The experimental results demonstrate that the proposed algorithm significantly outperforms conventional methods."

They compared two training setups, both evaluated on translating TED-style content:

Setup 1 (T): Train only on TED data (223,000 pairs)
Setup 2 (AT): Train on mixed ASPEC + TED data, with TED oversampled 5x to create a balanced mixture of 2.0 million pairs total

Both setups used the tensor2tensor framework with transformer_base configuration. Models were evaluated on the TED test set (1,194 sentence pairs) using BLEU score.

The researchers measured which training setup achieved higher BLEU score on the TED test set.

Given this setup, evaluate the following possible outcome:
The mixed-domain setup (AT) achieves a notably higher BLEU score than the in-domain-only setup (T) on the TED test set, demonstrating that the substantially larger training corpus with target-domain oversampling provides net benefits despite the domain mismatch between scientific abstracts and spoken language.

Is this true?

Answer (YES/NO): YES